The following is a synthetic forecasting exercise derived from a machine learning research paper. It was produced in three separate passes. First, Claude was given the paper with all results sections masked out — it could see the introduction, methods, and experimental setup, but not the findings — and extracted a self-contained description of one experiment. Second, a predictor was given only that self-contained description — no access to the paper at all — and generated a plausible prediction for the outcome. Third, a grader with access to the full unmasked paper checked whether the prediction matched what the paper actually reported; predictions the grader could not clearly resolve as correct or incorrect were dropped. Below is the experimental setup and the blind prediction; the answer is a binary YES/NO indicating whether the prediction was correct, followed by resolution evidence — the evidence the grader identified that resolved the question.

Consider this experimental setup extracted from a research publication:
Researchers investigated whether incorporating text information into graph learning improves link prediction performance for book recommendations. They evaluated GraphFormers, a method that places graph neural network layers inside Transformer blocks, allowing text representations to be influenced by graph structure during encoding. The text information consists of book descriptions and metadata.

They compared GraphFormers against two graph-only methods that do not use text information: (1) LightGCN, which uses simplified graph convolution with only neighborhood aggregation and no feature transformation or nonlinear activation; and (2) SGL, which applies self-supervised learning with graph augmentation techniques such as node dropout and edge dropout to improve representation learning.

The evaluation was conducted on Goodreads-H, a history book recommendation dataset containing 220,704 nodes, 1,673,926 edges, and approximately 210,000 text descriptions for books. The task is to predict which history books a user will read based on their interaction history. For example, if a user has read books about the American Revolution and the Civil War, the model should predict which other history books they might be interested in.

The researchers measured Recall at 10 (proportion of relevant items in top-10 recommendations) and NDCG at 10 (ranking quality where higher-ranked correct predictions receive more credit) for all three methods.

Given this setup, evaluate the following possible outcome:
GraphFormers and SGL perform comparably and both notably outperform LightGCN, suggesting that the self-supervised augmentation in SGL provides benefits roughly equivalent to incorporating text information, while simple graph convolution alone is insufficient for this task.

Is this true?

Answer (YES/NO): NO